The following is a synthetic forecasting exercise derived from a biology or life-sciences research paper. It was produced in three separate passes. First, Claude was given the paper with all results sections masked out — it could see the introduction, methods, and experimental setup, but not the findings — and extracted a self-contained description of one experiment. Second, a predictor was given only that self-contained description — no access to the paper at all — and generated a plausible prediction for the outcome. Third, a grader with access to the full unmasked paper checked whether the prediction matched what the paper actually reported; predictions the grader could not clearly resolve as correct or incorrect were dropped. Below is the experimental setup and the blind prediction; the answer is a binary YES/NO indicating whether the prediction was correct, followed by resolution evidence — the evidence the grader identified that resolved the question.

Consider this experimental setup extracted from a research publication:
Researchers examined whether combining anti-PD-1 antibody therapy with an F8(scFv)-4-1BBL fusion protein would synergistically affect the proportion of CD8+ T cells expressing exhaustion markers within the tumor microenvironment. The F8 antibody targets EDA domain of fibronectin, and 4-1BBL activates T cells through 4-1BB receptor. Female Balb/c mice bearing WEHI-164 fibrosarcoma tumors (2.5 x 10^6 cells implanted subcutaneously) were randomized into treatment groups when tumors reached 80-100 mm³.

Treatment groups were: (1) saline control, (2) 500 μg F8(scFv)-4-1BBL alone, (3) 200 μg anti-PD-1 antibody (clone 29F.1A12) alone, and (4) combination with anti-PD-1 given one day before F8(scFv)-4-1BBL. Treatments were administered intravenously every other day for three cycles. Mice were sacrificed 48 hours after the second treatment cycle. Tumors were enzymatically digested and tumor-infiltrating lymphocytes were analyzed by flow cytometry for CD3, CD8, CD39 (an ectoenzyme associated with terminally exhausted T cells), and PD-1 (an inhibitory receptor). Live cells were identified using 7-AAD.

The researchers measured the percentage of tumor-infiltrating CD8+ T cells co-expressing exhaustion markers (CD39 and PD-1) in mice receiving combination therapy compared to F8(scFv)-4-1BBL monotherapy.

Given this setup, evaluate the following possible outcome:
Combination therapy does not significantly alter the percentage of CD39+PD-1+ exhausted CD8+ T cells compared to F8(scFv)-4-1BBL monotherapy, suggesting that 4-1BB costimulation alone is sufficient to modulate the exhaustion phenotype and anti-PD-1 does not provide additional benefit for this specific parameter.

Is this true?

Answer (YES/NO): NO